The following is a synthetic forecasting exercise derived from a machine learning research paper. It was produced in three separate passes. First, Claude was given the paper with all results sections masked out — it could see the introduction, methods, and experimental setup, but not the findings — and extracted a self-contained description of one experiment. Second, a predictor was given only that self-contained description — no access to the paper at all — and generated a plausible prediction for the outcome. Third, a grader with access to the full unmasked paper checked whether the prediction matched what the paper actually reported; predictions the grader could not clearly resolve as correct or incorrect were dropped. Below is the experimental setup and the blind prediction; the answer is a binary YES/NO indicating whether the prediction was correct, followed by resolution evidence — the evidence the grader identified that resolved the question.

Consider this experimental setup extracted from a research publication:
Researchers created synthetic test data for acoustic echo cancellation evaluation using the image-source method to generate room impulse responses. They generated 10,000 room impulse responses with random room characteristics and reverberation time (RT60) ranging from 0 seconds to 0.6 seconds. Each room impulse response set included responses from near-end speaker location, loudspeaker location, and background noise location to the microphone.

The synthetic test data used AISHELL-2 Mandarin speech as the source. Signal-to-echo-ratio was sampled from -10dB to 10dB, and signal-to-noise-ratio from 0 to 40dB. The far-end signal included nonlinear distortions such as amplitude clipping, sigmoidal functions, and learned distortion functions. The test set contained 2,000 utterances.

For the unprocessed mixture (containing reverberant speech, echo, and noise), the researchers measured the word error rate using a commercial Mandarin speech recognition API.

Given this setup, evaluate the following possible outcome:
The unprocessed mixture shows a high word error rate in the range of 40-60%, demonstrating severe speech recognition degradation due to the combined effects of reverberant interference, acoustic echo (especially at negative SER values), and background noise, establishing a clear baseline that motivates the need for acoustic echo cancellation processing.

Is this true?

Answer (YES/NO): NO